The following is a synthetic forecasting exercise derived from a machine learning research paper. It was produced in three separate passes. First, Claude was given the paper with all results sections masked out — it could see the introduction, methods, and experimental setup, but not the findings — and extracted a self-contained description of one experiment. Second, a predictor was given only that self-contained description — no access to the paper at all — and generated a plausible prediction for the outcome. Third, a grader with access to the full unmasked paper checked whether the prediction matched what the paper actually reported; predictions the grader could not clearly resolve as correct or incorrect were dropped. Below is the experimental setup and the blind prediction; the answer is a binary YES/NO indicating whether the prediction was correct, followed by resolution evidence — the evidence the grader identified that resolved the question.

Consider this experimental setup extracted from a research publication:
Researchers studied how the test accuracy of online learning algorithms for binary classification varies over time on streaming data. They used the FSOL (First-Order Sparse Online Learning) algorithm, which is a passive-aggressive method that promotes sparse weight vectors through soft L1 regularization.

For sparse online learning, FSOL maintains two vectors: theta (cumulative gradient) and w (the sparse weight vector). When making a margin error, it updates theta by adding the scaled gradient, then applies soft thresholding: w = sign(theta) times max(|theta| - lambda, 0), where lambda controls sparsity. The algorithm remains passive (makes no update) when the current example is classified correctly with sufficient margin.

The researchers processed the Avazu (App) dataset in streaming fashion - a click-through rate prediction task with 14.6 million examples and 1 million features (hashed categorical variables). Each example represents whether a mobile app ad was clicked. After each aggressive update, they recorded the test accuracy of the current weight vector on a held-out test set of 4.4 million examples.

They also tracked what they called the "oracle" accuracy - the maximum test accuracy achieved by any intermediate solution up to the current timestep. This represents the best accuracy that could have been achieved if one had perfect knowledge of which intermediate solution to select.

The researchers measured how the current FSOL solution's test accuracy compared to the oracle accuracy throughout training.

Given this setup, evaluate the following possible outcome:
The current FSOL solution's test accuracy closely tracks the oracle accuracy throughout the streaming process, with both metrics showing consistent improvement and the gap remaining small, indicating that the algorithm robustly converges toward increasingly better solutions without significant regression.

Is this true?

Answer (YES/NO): NO